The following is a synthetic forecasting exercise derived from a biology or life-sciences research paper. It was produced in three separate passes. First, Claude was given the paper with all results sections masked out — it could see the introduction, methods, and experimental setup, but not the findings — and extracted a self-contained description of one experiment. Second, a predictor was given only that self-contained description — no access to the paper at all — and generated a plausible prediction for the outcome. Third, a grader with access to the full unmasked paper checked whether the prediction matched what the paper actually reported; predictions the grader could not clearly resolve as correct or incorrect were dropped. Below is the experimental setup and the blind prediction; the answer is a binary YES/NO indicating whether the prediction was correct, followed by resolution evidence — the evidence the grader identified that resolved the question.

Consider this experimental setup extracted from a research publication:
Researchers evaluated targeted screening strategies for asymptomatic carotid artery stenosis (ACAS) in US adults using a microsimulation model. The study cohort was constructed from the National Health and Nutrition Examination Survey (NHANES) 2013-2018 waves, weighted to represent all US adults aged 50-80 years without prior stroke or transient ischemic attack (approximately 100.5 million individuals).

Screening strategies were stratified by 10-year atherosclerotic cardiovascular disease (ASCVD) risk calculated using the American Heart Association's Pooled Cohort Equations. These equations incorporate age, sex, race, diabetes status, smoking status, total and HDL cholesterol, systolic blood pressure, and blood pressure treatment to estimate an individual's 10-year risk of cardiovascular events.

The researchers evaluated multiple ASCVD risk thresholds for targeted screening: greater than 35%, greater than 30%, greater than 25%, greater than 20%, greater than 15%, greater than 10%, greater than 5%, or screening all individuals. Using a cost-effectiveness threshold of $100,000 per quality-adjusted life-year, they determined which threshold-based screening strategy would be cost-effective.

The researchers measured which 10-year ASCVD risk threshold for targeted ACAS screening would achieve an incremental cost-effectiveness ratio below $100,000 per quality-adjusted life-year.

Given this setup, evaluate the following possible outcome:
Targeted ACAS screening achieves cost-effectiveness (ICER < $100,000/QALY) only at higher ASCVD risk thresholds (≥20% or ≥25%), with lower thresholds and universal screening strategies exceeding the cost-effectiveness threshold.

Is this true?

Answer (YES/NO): NO